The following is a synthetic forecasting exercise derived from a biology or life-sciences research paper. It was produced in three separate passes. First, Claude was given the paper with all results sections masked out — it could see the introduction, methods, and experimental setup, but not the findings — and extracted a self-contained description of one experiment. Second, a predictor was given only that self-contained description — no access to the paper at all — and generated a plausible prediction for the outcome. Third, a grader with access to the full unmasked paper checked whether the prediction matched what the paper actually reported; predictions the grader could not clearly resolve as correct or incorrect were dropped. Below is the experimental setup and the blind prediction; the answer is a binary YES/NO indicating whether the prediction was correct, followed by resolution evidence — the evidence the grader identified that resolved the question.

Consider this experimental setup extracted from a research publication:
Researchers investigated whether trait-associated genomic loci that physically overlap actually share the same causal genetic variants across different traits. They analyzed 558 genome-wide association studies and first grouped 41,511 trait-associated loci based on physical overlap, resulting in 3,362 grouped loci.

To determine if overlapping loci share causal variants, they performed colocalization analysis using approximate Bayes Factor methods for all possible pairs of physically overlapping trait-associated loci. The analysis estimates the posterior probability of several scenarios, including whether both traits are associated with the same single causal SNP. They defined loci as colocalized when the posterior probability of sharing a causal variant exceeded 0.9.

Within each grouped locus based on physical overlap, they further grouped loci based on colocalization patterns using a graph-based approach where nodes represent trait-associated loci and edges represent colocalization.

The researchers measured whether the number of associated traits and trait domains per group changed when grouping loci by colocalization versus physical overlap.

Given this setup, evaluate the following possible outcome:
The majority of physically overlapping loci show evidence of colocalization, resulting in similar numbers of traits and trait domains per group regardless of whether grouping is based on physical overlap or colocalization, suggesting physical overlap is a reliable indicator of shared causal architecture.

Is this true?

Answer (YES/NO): NO